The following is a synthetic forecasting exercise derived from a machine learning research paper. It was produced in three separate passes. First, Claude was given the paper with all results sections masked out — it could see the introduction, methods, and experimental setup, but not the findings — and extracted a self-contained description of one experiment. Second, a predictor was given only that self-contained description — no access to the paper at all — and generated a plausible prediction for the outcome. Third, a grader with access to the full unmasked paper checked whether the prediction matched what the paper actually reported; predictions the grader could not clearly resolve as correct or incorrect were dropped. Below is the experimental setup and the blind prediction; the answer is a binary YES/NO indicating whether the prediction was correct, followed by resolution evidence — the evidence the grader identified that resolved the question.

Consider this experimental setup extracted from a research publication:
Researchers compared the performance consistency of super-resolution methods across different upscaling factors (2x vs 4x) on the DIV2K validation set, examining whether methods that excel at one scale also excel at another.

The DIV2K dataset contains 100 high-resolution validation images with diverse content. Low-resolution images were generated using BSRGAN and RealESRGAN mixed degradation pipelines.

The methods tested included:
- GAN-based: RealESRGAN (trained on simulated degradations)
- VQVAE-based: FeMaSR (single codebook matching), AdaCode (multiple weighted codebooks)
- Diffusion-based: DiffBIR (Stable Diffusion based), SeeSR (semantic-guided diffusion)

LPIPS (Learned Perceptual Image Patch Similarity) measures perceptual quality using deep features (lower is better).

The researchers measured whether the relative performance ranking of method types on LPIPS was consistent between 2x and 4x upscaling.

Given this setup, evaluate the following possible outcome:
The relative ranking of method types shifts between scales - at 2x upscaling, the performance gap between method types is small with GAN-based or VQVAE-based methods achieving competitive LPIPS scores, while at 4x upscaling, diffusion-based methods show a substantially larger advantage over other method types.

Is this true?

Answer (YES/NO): NO